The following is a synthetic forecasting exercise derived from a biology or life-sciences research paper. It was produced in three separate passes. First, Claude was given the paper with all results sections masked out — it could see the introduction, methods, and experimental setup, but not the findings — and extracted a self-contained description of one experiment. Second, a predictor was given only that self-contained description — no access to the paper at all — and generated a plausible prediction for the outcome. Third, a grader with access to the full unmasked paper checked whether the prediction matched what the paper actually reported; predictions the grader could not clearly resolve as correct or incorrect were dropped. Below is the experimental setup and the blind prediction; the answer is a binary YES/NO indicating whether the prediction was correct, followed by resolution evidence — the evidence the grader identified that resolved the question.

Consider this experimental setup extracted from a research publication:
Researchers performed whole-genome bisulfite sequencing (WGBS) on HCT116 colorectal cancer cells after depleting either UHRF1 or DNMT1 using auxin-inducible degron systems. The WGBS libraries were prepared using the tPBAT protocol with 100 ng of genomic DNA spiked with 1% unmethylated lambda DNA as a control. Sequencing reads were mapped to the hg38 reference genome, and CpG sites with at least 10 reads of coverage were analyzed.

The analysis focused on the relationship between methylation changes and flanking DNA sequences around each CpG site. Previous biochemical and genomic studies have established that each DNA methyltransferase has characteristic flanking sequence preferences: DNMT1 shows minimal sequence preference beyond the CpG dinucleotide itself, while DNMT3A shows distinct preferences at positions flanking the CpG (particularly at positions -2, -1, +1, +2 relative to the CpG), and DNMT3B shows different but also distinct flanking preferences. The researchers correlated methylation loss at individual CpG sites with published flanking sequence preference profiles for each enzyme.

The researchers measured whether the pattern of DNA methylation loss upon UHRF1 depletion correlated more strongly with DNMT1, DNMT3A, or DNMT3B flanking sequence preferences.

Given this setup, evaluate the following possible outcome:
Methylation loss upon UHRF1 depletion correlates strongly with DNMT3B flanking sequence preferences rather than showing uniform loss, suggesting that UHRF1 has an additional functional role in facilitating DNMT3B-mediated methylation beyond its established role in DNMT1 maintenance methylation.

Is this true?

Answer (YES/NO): NO